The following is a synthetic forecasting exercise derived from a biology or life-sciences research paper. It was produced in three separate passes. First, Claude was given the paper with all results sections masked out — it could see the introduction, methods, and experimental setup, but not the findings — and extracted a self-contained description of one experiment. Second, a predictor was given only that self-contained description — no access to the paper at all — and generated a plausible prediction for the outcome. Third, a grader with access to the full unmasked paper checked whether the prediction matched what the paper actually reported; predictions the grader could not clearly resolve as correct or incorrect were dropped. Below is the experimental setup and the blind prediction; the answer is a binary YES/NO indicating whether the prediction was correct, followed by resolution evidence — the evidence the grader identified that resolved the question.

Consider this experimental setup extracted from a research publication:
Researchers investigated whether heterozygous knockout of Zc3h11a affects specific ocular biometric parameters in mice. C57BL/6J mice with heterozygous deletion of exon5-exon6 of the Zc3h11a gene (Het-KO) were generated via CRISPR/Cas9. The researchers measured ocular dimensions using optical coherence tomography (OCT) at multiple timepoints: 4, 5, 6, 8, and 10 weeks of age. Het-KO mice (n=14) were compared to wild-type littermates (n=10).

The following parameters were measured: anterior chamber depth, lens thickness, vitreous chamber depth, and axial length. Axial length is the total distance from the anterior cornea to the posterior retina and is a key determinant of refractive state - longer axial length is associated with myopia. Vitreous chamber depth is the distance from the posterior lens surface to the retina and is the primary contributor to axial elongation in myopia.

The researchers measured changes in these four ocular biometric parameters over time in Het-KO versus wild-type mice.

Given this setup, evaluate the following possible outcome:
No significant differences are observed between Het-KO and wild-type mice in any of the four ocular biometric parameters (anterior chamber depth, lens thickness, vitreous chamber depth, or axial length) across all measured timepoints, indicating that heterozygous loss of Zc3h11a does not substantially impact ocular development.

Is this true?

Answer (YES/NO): NO